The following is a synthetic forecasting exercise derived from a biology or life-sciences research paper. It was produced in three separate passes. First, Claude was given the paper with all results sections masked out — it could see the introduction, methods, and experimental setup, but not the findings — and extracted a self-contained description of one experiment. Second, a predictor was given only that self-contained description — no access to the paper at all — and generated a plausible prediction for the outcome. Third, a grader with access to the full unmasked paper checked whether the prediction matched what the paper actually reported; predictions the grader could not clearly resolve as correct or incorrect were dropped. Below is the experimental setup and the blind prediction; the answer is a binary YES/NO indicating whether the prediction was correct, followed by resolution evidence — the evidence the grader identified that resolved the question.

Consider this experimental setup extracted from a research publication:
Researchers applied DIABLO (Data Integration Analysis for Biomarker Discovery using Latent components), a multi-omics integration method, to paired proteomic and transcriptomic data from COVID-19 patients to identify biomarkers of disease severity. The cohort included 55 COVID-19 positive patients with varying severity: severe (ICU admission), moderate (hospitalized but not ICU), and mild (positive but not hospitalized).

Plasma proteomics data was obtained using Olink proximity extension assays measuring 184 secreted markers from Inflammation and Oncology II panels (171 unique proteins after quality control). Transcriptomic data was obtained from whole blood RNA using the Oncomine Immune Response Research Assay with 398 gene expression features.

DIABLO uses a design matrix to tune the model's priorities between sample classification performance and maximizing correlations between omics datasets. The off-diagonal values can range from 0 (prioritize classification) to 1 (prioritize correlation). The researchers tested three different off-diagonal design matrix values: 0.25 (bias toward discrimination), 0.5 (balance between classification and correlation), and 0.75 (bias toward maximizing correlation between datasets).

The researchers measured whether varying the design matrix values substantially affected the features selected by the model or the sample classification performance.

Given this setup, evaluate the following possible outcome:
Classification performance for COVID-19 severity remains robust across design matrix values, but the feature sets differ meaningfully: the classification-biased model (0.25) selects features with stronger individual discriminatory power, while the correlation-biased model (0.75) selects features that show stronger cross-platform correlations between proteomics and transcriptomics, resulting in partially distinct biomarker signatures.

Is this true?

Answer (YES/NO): NO